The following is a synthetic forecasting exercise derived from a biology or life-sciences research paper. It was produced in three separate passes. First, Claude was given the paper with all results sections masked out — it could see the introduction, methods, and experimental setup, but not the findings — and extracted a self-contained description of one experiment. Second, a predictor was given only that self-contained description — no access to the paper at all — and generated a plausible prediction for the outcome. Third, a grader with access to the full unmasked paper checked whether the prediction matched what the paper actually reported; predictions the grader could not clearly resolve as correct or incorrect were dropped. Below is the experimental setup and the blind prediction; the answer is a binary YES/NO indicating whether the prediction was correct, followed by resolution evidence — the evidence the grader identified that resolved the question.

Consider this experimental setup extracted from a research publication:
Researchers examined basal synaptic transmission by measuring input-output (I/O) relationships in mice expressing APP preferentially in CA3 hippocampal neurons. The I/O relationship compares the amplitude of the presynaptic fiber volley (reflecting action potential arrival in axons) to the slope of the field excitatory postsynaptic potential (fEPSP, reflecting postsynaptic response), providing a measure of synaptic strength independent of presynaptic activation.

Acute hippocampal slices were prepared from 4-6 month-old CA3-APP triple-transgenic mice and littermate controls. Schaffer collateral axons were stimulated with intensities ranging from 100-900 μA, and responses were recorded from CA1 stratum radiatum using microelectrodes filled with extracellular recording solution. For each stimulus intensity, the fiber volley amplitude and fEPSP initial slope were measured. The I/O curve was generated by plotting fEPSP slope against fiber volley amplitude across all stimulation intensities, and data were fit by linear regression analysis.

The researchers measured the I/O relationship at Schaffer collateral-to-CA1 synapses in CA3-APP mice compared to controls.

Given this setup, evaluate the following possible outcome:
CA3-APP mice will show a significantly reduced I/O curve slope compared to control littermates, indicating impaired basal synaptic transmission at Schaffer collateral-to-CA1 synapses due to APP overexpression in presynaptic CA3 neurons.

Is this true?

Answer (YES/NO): NO